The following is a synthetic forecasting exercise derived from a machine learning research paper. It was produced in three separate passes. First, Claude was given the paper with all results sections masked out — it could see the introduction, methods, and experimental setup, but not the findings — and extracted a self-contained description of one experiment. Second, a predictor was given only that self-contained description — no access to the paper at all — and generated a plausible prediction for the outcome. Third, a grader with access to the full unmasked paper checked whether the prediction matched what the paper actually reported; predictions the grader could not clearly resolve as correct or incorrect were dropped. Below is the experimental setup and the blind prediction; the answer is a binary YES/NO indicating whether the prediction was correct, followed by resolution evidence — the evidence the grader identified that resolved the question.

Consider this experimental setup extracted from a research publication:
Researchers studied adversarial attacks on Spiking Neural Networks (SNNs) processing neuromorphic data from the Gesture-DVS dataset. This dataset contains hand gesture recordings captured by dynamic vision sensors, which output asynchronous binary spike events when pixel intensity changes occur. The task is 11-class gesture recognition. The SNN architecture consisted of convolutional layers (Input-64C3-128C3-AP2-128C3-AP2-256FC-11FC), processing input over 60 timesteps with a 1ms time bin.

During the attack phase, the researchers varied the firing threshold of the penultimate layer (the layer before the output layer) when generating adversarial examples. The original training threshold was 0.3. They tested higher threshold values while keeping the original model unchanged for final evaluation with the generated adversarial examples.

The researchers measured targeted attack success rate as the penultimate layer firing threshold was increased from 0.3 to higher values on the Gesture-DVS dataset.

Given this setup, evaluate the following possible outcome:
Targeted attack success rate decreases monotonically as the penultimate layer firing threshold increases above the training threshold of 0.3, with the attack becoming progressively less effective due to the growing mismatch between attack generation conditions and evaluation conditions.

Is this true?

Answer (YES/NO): NO